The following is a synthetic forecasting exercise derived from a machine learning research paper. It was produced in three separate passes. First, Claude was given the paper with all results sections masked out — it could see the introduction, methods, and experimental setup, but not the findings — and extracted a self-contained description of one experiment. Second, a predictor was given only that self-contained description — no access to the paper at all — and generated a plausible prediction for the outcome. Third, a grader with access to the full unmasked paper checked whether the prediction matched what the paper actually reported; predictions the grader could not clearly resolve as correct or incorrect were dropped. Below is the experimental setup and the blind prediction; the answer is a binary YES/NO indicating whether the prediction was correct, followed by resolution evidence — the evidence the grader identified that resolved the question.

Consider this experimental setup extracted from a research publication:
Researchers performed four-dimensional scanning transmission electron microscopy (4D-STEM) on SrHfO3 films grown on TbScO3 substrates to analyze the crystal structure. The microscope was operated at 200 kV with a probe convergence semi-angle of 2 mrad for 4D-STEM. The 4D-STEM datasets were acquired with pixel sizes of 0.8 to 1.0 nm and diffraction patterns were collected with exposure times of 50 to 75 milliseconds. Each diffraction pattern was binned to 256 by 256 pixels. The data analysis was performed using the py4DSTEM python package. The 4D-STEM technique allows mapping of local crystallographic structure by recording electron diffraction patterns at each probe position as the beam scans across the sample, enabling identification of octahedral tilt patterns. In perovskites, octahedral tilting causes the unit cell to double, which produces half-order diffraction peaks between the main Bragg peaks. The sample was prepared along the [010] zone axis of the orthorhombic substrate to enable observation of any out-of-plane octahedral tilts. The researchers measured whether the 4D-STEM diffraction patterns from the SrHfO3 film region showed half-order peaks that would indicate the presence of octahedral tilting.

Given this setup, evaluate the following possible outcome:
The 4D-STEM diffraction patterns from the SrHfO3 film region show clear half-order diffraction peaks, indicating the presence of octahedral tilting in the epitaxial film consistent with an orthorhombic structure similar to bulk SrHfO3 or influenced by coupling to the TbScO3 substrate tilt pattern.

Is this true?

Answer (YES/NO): NO